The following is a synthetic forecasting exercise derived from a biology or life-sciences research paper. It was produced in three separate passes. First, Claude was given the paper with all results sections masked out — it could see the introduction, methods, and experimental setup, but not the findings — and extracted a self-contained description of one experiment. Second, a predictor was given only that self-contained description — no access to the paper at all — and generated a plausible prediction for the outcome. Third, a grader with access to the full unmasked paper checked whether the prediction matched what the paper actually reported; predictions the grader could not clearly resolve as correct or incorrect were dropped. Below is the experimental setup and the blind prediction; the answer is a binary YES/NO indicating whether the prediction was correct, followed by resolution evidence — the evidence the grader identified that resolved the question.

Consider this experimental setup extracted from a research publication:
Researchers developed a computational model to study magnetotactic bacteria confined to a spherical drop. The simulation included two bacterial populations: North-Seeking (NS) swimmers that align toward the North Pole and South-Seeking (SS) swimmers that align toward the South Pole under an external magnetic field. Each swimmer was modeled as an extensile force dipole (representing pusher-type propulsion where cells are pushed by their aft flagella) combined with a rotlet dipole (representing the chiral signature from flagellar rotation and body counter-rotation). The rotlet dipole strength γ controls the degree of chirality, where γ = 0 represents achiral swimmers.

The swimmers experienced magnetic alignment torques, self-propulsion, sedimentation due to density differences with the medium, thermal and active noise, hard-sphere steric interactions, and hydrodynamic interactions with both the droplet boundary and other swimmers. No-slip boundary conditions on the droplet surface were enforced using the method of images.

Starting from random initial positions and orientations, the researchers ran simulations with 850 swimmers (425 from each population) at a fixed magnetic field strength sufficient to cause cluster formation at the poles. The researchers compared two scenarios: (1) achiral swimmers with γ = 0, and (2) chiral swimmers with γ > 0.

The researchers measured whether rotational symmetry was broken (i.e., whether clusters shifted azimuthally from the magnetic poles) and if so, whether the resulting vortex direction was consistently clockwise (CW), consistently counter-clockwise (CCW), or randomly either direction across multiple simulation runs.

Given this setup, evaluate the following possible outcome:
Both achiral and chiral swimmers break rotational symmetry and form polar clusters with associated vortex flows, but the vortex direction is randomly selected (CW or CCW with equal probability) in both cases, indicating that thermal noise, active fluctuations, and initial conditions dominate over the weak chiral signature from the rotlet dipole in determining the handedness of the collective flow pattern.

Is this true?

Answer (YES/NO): NO